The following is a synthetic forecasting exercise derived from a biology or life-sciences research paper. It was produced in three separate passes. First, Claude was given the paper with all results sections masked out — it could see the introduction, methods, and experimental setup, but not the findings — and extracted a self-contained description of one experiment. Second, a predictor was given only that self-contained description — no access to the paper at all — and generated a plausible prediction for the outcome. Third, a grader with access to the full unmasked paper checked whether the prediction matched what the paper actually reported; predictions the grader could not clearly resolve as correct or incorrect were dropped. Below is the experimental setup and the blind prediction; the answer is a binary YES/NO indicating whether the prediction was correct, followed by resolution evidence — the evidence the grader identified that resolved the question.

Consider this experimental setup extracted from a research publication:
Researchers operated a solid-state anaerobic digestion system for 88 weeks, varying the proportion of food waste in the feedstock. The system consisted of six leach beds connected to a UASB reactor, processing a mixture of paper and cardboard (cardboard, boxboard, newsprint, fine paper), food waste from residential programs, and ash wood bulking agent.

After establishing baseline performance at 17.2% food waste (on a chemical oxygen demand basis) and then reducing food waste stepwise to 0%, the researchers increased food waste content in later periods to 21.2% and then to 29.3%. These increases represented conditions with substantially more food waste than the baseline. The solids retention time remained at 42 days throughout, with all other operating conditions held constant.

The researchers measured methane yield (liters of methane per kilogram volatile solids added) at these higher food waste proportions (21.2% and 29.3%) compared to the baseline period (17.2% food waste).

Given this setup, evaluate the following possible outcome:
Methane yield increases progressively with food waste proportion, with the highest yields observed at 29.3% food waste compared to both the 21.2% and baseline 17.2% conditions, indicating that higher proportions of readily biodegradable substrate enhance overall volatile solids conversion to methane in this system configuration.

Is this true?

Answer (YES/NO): YES